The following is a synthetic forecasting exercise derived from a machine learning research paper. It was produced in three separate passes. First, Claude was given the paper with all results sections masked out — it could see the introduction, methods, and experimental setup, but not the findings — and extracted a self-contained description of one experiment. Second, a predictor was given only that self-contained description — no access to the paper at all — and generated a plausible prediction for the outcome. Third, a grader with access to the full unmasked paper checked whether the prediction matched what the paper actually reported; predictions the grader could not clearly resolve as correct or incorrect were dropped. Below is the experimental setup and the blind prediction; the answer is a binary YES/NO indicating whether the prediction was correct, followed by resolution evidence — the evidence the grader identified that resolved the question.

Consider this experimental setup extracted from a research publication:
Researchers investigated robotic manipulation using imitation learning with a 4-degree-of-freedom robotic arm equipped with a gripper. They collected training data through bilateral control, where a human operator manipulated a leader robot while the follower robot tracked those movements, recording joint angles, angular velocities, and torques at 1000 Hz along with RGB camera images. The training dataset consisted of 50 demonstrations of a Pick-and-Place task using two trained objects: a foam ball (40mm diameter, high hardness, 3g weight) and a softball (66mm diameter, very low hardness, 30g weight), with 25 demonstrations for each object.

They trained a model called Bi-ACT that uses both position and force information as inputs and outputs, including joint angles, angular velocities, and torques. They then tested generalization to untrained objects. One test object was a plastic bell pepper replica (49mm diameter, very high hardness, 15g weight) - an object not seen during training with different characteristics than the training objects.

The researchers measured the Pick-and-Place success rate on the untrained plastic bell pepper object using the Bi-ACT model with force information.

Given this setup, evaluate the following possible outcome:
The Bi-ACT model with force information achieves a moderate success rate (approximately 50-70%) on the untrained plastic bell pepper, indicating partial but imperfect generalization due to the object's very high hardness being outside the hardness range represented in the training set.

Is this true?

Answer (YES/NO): NO